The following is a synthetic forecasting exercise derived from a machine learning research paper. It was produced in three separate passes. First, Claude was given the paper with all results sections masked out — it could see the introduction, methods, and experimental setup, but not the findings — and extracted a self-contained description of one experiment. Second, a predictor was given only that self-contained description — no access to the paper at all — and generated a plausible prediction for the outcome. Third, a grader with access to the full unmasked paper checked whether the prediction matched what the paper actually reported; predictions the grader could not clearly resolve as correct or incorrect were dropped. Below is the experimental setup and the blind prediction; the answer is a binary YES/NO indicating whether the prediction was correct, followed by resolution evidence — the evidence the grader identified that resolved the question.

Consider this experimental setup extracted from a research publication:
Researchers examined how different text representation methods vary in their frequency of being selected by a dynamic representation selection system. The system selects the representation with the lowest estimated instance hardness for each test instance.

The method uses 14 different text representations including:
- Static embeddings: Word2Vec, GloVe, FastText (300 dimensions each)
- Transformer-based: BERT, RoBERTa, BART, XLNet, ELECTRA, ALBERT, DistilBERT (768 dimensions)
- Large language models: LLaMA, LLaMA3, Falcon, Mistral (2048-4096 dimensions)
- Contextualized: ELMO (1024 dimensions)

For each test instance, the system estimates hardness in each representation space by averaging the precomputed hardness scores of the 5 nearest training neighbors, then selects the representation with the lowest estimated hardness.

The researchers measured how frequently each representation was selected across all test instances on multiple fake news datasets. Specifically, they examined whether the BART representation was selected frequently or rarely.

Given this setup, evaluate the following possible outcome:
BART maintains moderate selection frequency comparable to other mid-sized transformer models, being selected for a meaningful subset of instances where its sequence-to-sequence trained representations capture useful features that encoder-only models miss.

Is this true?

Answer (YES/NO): NO